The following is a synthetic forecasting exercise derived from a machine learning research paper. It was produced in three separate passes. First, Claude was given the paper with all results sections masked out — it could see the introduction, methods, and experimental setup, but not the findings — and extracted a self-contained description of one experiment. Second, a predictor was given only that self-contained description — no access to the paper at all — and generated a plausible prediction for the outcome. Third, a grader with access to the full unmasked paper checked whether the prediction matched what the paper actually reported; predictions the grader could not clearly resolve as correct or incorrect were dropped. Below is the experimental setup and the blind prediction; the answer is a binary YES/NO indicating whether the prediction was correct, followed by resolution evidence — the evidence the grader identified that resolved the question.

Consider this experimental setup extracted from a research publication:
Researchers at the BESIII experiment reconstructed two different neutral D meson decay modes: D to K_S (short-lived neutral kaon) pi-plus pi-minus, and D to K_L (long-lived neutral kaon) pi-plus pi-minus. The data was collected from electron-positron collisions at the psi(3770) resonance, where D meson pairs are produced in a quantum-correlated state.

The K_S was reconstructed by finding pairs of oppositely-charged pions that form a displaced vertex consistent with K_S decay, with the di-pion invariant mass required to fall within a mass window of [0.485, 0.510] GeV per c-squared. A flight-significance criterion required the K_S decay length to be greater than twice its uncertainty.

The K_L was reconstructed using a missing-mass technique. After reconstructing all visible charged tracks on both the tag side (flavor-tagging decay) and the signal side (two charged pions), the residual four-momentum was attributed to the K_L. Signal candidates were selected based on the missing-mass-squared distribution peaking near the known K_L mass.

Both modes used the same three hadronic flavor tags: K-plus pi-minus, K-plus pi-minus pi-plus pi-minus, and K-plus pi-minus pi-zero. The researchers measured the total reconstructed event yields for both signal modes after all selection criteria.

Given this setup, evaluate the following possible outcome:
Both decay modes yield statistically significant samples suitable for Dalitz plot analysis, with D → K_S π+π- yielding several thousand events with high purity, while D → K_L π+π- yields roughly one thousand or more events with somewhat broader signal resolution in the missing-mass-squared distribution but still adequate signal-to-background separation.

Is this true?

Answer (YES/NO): NO